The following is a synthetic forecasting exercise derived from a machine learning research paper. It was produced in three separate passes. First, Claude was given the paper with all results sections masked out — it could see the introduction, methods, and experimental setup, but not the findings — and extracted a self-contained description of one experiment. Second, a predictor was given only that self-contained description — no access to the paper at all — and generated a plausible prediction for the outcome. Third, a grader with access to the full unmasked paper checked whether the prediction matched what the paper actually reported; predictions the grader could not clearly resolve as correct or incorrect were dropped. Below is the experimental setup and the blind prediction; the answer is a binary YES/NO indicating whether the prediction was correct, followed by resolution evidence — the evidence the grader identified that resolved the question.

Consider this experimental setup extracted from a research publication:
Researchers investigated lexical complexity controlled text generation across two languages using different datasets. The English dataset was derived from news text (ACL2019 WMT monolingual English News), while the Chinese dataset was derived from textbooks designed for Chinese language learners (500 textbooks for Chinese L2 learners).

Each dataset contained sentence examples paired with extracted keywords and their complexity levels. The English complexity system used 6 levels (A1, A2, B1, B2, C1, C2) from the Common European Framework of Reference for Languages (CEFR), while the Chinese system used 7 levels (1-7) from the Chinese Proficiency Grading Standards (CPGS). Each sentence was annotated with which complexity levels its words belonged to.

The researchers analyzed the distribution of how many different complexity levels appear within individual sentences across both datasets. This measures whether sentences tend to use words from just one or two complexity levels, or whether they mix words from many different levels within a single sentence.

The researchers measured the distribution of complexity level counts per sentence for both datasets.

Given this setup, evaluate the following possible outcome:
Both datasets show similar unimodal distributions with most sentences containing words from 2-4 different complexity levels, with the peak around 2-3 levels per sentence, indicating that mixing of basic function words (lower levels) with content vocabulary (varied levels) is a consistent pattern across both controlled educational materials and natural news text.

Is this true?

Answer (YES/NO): NO